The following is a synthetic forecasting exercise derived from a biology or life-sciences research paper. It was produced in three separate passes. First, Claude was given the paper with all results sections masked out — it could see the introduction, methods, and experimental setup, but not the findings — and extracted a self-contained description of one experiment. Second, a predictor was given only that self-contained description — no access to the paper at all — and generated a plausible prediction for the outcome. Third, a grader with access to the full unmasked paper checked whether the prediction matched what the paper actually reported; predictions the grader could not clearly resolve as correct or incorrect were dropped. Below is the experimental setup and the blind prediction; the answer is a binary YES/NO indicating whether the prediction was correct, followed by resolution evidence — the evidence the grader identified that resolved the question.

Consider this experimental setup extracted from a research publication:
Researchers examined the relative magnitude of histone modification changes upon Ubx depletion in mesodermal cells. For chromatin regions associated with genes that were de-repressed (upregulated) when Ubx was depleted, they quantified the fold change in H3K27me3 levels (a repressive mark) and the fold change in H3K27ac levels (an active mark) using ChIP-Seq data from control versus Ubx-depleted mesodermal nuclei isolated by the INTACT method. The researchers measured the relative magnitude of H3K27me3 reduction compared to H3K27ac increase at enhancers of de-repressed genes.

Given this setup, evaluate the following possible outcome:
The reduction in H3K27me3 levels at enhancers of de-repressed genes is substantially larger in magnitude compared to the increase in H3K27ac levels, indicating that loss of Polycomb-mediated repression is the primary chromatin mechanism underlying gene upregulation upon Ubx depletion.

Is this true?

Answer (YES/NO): NO